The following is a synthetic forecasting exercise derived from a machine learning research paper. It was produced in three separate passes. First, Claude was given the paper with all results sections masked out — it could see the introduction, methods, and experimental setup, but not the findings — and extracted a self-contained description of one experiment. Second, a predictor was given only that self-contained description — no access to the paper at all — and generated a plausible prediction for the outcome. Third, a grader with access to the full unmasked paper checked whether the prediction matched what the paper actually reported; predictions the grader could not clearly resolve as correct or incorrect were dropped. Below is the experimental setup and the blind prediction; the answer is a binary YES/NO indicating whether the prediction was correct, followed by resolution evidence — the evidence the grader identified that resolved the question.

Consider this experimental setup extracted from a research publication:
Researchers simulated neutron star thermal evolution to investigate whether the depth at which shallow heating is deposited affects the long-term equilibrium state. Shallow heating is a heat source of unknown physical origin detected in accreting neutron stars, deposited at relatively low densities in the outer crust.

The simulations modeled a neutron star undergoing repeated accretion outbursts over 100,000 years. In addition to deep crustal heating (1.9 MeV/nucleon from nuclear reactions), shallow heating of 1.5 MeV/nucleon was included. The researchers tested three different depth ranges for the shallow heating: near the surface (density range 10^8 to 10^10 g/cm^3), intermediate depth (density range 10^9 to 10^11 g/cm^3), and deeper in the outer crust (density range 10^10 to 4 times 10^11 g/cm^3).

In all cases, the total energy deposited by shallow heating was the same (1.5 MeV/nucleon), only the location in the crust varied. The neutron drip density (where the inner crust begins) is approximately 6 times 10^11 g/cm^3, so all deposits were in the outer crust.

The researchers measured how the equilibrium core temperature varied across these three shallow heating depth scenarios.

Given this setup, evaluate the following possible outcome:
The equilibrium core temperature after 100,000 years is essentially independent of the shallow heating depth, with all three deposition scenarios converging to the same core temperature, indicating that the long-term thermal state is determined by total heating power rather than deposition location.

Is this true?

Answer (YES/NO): YES